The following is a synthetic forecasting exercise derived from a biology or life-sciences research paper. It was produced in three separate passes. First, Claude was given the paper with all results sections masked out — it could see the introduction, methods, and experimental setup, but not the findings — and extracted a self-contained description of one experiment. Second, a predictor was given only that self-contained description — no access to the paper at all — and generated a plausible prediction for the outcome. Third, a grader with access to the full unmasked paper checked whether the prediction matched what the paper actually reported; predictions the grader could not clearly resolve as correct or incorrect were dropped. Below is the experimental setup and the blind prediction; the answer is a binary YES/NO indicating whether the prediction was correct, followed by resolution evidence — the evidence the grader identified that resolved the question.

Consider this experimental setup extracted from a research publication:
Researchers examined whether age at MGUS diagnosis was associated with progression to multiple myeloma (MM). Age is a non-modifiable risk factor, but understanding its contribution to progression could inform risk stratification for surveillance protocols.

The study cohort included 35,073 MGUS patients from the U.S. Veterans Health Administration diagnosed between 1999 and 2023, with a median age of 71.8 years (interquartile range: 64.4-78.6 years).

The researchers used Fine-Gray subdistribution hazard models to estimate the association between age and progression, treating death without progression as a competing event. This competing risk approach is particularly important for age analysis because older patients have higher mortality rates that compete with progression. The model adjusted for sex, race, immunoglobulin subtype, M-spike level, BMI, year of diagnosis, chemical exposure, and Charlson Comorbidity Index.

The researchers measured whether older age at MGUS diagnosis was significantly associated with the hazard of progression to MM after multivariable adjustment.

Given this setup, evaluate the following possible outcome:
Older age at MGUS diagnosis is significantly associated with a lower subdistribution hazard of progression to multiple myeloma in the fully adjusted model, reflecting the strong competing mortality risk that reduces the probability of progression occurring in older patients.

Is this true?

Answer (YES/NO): YES